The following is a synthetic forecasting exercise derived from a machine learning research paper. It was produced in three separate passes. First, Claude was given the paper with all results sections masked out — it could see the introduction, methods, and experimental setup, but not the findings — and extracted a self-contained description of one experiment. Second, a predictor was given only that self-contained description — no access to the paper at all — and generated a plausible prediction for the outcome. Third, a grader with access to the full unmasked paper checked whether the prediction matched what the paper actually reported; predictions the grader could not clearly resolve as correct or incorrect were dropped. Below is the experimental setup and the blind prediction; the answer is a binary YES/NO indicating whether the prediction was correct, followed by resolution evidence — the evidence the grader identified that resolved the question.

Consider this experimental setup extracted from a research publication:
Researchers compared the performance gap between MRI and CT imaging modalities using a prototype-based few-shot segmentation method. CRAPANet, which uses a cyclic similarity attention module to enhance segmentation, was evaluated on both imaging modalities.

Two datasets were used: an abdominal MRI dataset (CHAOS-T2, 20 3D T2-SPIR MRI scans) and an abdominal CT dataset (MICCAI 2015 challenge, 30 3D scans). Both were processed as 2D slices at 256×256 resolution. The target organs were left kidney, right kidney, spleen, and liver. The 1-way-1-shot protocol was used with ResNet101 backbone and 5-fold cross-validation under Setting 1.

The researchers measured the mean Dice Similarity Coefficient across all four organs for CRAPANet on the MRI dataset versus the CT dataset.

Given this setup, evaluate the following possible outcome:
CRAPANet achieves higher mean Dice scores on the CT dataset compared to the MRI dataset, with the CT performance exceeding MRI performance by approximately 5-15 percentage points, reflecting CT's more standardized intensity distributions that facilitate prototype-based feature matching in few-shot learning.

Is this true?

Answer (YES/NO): NO